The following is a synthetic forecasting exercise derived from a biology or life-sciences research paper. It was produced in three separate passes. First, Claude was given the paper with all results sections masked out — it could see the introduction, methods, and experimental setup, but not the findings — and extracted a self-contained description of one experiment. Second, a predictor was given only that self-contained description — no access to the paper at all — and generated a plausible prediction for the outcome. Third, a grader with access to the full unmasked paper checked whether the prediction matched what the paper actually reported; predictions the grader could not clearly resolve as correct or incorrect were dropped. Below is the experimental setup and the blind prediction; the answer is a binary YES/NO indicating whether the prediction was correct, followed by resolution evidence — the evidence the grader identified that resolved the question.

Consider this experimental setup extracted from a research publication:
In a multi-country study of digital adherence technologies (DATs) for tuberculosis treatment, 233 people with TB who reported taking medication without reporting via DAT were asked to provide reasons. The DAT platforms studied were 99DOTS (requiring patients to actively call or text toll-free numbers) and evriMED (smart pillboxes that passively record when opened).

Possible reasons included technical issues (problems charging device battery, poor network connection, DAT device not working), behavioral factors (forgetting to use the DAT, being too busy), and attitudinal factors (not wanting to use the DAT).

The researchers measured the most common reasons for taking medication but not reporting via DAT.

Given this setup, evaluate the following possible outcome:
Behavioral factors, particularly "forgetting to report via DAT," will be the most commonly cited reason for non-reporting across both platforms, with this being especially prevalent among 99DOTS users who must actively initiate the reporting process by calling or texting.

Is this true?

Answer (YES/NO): NO